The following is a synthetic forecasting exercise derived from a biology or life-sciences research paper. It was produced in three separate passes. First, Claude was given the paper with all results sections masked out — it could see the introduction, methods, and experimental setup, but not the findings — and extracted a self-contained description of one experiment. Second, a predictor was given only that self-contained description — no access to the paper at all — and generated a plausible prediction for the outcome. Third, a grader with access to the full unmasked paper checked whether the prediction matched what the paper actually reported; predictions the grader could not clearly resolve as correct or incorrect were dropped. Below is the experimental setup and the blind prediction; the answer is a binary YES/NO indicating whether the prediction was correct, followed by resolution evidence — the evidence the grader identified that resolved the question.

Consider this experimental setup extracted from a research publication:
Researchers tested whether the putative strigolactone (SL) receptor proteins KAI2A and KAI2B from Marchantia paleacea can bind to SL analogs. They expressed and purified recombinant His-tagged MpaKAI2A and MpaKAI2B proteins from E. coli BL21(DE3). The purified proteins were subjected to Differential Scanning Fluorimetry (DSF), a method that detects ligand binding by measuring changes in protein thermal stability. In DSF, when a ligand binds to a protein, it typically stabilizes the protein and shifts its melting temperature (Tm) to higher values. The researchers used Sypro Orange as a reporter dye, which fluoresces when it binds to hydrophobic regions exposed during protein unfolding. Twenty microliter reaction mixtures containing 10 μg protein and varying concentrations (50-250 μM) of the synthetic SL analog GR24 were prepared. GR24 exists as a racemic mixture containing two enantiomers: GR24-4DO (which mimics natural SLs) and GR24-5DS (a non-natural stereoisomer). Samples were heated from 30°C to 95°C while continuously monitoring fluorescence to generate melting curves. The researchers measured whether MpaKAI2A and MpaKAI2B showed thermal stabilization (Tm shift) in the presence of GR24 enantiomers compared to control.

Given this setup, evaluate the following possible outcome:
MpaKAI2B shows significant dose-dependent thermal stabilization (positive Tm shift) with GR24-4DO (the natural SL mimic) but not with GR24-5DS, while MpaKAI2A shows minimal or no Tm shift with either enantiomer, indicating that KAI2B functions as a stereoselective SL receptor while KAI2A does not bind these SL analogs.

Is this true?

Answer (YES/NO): NO